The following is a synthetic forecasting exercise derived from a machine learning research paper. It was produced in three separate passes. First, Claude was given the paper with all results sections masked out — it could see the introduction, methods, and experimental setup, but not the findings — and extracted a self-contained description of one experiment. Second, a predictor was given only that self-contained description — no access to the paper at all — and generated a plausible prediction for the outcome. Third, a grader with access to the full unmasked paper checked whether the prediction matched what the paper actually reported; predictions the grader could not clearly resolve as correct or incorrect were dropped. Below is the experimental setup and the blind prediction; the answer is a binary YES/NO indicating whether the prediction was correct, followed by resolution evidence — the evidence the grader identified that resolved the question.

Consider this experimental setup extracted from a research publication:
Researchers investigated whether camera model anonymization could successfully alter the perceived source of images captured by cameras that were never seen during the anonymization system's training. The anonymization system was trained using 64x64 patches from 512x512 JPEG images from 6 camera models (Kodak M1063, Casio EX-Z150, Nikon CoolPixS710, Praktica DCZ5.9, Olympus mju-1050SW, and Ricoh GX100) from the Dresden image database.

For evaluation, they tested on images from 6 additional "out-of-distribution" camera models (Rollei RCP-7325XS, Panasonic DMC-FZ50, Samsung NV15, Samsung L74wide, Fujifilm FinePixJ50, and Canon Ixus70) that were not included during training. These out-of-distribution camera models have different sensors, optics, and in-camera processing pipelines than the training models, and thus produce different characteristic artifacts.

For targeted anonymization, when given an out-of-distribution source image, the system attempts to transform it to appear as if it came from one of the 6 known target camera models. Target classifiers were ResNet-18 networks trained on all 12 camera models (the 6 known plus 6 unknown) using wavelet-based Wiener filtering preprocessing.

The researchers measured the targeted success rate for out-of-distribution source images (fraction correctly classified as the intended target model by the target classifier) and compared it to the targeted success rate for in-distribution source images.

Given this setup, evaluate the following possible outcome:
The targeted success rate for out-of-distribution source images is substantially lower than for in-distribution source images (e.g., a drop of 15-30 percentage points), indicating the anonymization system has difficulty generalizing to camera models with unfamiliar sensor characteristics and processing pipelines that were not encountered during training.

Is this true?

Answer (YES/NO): NO